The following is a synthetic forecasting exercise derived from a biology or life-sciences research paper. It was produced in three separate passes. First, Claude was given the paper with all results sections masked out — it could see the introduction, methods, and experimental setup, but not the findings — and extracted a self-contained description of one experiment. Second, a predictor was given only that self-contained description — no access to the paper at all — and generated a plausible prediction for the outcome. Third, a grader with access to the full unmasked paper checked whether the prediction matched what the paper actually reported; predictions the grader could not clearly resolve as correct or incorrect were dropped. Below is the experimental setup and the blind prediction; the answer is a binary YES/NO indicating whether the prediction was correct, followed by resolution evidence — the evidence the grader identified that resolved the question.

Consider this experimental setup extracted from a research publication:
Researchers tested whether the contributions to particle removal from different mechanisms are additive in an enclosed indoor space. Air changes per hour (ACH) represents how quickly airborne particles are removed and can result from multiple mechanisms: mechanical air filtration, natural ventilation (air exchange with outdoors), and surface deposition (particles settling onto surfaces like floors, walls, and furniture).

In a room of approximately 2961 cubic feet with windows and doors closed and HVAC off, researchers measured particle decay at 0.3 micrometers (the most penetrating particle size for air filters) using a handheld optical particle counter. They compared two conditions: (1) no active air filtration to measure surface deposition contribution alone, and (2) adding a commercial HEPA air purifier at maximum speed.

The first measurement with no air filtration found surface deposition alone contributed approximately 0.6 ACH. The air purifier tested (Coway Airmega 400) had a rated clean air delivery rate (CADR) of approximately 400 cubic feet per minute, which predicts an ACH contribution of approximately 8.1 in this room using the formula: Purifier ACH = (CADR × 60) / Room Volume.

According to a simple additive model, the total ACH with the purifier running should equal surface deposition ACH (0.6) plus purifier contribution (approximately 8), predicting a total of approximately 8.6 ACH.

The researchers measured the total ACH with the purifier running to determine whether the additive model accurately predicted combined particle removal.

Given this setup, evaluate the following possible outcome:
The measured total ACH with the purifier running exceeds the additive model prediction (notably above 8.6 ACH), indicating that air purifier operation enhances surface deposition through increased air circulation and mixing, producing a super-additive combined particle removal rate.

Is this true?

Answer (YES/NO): NO